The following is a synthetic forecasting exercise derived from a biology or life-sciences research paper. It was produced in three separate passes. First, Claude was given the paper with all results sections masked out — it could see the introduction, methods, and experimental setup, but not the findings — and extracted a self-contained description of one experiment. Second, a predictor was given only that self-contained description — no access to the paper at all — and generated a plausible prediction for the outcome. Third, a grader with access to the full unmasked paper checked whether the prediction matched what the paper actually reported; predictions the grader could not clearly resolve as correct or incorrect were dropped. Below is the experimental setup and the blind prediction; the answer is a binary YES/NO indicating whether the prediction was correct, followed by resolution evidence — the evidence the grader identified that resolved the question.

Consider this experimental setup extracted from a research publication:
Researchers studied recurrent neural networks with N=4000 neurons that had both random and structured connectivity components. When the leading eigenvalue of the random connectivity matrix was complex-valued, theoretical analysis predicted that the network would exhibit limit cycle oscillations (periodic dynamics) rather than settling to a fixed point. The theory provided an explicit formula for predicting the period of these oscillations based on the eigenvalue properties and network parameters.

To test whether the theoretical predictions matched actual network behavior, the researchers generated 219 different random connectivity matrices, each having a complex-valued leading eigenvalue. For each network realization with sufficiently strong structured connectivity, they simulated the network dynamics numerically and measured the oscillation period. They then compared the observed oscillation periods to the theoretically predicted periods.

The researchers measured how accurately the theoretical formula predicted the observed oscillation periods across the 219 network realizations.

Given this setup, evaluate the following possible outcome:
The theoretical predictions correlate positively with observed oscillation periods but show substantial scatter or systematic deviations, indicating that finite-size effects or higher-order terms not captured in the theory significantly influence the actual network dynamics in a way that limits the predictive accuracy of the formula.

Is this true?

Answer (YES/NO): NO